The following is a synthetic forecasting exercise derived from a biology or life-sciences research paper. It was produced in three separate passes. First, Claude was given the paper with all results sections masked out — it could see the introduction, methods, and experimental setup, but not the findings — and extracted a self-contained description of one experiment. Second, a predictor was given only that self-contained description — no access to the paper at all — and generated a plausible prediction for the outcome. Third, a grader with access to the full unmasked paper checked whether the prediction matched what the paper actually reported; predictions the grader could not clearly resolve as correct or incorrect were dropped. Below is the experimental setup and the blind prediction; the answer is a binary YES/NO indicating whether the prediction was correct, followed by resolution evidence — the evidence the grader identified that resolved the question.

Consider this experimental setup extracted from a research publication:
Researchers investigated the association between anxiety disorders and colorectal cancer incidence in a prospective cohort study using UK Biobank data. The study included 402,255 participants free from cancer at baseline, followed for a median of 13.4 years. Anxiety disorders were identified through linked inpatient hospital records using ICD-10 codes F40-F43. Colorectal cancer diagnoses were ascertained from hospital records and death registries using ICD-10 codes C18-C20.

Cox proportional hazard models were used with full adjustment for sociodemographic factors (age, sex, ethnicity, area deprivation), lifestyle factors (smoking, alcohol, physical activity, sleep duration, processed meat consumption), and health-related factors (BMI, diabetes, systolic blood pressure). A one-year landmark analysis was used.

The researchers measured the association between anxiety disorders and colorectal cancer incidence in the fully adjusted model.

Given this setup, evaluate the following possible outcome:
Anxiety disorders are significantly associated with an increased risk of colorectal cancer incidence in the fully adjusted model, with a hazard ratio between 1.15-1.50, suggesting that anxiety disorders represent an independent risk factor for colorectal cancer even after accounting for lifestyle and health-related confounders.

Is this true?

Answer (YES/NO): NO